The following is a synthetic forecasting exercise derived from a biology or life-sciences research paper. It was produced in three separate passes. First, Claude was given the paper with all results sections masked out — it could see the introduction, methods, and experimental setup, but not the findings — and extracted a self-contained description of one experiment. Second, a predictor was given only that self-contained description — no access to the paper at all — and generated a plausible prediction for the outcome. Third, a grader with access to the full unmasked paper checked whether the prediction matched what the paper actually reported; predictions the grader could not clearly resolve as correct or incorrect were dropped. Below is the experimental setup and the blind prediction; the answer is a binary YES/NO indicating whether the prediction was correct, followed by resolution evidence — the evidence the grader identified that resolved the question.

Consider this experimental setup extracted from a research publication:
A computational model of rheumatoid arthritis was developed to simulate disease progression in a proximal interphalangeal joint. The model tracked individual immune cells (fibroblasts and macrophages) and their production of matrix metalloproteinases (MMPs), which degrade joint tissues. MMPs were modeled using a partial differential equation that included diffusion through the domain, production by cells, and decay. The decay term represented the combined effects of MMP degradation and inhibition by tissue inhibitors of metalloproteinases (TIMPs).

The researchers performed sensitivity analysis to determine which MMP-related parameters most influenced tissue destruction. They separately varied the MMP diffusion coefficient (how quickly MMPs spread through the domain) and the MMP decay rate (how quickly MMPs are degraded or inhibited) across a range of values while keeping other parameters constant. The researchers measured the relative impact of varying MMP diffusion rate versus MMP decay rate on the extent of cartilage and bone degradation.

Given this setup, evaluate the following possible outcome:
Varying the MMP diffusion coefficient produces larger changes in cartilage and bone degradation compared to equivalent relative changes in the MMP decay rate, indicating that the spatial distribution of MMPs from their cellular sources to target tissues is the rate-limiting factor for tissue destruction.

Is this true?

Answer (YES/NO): YES